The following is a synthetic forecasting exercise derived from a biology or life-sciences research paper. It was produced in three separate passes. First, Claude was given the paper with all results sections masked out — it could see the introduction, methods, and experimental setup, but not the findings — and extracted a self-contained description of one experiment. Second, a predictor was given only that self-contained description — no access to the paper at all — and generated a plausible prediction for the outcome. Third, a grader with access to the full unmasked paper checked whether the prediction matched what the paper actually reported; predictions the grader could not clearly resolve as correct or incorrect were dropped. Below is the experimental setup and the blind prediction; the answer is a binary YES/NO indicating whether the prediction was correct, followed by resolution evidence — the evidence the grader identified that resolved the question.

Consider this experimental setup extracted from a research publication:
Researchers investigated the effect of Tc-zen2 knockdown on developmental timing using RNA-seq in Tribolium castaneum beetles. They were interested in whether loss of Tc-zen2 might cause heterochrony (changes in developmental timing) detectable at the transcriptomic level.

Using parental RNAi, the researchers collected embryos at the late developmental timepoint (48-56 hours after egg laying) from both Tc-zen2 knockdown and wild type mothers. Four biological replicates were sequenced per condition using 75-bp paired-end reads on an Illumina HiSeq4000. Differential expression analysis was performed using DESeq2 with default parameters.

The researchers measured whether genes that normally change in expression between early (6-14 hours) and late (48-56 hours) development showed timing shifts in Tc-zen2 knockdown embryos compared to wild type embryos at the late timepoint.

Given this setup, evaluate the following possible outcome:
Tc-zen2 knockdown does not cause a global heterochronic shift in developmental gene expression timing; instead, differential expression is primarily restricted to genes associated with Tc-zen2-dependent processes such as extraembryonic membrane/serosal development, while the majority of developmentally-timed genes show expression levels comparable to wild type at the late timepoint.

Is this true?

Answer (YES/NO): NO